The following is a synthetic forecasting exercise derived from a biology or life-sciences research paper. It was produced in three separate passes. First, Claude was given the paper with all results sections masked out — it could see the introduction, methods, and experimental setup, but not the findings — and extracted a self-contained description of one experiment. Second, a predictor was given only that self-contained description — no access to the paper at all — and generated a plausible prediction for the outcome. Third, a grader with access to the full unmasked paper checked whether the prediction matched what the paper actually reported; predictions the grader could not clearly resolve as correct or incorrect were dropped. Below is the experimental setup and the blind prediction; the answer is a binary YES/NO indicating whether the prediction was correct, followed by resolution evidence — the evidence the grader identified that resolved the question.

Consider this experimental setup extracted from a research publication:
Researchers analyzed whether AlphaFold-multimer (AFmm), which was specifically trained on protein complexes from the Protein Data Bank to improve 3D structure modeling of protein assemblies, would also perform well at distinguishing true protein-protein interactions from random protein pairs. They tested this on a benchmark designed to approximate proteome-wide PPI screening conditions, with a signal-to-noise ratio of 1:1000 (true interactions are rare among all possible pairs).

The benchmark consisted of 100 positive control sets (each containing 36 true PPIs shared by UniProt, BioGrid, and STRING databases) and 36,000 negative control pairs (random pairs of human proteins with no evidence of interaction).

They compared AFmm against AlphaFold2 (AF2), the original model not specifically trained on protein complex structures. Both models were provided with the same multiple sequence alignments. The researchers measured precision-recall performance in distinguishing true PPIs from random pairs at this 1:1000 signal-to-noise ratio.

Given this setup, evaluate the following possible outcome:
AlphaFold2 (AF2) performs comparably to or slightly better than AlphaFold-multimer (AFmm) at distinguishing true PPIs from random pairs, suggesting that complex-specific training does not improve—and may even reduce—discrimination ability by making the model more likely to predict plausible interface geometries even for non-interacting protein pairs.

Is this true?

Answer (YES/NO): NO